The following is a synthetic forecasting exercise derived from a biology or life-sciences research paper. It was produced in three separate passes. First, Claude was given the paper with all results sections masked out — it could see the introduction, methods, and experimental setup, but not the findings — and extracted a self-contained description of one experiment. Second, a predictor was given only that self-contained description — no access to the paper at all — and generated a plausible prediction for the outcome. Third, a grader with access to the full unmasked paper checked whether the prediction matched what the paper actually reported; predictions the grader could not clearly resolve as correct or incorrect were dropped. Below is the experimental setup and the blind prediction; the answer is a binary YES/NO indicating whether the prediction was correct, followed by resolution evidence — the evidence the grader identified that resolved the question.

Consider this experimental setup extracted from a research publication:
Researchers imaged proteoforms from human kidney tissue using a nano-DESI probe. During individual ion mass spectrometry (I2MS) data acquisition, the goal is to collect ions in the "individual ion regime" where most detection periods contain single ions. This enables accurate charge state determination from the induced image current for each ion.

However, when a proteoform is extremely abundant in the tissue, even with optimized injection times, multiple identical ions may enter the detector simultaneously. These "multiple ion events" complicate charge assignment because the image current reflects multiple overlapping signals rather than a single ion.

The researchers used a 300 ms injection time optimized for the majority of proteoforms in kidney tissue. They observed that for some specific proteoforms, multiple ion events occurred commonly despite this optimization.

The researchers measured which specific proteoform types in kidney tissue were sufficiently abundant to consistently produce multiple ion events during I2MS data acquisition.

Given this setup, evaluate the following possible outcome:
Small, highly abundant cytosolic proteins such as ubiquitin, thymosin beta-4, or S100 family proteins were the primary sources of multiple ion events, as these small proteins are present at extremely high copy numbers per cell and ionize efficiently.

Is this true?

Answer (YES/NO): NO